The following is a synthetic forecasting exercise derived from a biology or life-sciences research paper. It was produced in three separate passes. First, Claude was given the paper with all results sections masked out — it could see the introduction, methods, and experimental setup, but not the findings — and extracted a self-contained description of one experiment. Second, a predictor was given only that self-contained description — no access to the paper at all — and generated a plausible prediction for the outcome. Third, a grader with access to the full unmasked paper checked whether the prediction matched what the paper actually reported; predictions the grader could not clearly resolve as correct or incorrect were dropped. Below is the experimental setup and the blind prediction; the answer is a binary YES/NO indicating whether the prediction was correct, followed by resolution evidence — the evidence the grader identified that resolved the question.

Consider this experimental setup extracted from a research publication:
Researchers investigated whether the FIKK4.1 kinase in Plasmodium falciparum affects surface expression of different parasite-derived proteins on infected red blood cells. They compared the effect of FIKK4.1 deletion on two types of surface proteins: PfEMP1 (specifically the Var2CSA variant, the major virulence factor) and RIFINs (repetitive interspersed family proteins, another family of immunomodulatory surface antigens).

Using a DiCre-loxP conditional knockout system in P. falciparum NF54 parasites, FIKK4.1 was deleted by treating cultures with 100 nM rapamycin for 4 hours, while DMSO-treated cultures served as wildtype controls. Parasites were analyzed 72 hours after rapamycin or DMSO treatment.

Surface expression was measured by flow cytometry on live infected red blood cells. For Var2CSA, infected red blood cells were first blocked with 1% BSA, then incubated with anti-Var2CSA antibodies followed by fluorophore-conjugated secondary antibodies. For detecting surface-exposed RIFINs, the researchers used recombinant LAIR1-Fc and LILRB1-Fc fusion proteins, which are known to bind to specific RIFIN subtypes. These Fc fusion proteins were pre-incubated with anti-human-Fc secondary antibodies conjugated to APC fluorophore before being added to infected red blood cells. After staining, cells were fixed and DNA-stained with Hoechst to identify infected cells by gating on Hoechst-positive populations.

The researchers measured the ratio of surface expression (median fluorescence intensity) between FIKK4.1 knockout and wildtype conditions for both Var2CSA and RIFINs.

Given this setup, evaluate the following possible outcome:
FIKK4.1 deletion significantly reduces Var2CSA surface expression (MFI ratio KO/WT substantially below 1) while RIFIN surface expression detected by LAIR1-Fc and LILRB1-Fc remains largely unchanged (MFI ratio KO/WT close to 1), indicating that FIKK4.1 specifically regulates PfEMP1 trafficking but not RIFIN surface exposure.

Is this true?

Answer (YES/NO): YES